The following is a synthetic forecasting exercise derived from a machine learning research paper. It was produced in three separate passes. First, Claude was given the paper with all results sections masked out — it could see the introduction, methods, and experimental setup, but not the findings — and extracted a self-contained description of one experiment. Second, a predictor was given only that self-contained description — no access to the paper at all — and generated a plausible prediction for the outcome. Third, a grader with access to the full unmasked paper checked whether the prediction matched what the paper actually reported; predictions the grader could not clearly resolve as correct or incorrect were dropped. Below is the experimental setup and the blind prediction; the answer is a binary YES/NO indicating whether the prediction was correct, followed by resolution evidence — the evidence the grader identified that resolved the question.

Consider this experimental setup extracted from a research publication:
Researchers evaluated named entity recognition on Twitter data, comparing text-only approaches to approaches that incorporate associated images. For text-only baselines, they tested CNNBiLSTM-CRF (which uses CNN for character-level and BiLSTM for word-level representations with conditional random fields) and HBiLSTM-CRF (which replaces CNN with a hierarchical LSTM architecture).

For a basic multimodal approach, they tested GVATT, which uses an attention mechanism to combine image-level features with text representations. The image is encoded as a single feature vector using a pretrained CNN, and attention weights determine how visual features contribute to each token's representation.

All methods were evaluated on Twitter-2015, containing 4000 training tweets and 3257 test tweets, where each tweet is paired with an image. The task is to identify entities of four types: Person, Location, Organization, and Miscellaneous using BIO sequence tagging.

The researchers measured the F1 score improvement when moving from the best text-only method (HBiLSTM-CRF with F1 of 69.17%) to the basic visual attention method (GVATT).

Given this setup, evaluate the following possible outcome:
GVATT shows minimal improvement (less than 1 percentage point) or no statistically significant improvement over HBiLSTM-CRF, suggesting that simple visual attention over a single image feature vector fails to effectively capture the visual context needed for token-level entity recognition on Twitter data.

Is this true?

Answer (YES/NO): NO